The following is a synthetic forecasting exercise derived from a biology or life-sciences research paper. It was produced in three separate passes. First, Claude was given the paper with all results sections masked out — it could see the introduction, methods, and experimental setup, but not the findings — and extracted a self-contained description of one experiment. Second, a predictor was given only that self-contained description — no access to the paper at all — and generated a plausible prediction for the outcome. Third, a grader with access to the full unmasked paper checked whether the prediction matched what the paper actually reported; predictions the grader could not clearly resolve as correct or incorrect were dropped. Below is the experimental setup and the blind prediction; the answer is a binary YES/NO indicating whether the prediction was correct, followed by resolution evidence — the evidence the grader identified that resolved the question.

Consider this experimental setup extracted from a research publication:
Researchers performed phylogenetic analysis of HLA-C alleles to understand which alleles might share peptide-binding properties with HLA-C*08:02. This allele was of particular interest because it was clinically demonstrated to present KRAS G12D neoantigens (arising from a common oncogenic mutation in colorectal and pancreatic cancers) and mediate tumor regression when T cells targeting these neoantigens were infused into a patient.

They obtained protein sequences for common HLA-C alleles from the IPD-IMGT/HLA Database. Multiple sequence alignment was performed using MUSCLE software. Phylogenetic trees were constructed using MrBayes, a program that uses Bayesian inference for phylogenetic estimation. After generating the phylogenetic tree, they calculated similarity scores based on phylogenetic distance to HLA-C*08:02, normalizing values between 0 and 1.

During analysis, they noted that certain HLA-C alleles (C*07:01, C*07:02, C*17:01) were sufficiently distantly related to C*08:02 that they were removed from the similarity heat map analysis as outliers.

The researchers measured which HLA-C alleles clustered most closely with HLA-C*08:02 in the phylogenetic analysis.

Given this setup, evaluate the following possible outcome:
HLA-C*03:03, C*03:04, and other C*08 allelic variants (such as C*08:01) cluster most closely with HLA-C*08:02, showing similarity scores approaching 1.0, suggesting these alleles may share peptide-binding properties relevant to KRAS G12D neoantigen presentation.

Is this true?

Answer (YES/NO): NO